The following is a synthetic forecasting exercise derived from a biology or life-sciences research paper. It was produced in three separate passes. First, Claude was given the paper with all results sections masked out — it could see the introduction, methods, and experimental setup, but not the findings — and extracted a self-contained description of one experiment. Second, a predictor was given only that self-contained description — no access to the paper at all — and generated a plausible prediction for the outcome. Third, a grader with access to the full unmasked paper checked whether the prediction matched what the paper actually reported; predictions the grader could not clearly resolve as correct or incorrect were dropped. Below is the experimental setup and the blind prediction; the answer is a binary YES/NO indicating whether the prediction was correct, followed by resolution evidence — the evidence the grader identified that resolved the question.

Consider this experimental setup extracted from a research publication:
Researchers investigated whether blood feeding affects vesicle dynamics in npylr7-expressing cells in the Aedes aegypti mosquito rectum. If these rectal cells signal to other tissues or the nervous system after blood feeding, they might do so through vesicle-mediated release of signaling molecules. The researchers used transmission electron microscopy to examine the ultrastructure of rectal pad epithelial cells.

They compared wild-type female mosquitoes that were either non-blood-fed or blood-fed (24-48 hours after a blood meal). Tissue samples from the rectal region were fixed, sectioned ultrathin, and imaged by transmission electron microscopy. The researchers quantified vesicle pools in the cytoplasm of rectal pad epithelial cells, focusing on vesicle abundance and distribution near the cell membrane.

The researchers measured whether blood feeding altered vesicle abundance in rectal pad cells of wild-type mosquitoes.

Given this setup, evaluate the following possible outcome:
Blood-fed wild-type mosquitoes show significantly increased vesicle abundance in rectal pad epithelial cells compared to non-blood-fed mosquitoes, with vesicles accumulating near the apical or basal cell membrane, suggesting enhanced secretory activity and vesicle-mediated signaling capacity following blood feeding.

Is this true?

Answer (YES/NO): YES